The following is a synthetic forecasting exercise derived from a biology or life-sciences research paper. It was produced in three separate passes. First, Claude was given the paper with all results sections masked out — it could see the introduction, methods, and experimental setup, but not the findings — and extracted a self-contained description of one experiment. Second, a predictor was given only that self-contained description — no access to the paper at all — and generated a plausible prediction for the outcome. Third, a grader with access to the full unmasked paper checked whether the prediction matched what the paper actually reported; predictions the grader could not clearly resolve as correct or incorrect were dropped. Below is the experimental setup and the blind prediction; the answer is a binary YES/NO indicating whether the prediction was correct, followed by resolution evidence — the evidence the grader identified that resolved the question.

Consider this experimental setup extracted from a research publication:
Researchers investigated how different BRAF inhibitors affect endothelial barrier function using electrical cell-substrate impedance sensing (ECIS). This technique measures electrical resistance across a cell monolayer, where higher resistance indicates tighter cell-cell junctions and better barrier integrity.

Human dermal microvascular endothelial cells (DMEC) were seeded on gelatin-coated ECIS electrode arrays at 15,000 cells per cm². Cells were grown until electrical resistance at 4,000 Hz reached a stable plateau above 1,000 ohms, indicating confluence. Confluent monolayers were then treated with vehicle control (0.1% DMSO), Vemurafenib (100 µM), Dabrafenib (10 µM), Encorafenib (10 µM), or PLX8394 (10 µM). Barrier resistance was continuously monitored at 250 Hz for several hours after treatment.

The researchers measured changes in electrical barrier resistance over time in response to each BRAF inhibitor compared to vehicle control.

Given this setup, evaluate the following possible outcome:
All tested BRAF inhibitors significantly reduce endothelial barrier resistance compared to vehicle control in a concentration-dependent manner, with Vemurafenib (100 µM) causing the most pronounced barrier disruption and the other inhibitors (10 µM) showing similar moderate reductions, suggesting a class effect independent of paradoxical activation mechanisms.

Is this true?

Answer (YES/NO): NO